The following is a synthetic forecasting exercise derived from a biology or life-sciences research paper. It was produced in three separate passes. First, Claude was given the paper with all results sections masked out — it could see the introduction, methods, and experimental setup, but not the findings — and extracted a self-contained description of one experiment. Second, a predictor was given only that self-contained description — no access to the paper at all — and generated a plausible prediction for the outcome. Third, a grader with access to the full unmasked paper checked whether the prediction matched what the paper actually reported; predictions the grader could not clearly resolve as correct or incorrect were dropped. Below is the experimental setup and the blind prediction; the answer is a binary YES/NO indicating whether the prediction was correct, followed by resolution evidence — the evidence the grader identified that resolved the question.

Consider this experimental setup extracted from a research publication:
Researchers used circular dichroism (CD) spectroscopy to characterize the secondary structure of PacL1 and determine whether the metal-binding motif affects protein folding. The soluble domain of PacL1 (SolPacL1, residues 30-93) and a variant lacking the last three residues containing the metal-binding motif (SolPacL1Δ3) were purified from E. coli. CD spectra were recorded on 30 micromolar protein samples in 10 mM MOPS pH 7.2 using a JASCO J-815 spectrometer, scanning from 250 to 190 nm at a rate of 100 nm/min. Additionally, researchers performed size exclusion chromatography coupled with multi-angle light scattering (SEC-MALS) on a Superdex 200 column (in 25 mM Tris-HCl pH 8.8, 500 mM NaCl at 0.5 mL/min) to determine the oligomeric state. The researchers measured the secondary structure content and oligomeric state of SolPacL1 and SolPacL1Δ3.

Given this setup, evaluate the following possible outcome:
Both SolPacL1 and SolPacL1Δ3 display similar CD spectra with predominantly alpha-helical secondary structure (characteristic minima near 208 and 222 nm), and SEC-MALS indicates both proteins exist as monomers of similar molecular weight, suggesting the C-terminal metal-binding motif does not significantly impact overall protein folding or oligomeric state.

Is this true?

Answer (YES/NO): NO